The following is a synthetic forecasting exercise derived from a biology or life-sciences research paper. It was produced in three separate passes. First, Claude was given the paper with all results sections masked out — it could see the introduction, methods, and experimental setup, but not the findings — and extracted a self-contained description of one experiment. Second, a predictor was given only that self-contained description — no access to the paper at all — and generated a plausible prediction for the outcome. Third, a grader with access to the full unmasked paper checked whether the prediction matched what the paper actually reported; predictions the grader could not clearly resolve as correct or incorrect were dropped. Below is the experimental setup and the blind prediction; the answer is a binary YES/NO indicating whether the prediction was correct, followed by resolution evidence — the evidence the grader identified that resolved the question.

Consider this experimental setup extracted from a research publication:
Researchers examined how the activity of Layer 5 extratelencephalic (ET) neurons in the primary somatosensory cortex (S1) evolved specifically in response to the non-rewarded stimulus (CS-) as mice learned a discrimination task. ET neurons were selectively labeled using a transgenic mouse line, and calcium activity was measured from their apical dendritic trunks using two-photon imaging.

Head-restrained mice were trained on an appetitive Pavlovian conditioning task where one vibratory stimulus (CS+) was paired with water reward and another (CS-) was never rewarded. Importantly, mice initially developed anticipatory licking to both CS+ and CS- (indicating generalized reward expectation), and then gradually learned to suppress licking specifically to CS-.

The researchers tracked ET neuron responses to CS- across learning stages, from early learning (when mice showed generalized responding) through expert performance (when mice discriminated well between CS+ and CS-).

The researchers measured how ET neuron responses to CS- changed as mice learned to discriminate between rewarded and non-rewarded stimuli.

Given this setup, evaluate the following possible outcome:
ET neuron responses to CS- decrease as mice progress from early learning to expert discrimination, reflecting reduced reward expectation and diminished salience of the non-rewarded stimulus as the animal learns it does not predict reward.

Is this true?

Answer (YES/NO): NO